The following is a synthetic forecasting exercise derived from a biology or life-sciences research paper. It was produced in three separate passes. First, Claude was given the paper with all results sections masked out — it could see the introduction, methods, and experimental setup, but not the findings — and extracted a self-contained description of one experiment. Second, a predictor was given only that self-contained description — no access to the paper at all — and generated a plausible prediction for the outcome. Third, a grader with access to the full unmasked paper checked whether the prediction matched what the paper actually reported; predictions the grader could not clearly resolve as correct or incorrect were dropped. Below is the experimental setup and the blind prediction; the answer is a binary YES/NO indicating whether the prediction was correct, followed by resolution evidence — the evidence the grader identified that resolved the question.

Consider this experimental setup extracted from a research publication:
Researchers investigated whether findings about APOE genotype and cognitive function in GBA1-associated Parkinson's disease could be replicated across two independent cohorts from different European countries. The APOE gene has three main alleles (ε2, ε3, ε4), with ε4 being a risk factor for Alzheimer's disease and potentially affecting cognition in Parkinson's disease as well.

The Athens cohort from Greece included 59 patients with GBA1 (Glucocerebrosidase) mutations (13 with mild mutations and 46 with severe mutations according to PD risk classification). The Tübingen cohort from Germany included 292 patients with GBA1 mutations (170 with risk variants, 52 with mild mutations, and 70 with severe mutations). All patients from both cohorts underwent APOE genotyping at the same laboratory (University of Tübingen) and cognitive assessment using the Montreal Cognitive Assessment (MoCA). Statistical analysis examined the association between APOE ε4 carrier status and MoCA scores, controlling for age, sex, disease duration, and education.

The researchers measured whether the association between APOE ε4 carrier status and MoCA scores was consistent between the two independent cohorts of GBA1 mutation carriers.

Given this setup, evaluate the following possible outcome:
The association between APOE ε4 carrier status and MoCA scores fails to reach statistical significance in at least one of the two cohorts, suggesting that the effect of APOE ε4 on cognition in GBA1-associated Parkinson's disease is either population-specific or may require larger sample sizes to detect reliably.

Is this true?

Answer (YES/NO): NO